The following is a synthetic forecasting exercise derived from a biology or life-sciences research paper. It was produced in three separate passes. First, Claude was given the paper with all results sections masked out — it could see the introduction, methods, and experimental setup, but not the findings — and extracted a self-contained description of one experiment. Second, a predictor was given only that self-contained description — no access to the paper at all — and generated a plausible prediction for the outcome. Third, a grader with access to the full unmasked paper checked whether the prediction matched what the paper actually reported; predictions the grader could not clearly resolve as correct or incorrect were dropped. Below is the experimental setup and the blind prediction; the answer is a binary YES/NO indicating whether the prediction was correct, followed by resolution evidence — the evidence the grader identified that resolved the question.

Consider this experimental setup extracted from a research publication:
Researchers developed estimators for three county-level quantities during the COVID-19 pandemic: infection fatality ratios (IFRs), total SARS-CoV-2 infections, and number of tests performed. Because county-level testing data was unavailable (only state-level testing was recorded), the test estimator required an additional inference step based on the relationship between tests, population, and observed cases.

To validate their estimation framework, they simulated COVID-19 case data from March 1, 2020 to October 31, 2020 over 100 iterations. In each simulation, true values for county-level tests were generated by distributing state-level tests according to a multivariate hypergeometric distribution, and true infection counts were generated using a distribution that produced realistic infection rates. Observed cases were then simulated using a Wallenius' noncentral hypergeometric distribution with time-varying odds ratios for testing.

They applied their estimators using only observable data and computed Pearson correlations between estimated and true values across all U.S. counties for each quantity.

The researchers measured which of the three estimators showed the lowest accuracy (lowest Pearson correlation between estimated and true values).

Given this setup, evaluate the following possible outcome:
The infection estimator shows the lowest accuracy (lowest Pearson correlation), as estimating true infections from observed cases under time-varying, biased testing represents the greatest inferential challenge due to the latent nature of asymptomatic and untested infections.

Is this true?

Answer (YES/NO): NO